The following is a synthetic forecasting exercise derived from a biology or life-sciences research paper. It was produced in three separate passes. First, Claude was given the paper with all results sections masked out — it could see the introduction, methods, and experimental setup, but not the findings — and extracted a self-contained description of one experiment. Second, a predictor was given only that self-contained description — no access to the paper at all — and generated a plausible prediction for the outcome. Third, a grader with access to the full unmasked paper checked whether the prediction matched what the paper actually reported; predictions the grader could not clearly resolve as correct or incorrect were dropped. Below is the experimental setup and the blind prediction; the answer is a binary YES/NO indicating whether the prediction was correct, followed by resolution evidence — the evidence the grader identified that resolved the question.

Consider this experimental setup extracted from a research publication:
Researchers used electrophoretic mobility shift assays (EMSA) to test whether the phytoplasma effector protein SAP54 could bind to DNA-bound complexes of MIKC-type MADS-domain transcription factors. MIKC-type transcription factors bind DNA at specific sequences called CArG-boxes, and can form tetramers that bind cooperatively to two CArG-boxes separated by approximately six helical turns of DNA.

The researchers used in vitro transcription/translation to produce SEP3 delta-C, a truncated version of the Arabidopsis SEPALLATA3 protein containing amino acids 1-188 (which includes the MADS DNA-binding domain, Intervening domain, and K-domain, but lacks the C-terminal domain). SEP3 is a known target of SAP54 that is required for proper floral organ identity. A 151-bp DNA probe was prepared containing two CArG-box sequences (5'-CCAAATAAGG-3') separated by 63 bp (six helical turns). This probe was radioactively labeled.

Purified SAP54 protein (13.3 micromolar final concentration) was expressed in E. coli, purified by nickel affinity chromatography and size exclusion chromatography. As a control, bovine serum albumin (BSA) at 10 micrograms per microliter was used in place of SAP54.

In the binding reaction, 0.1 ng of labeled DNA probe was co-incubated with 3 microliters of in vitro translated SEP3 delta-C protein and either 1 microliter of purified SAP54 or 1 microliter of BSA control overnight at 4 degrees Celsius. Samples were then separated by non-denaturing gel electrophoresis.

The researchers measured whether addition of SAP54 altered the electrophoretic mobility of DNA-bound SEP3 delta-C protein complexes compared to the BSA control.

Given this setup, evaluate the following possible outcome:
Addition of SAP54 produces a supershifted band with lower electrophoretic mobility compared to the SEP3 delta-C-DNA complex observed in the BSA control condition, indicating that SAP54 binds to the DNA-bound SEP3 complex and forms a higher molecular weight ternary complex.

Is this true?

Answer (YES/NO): YES